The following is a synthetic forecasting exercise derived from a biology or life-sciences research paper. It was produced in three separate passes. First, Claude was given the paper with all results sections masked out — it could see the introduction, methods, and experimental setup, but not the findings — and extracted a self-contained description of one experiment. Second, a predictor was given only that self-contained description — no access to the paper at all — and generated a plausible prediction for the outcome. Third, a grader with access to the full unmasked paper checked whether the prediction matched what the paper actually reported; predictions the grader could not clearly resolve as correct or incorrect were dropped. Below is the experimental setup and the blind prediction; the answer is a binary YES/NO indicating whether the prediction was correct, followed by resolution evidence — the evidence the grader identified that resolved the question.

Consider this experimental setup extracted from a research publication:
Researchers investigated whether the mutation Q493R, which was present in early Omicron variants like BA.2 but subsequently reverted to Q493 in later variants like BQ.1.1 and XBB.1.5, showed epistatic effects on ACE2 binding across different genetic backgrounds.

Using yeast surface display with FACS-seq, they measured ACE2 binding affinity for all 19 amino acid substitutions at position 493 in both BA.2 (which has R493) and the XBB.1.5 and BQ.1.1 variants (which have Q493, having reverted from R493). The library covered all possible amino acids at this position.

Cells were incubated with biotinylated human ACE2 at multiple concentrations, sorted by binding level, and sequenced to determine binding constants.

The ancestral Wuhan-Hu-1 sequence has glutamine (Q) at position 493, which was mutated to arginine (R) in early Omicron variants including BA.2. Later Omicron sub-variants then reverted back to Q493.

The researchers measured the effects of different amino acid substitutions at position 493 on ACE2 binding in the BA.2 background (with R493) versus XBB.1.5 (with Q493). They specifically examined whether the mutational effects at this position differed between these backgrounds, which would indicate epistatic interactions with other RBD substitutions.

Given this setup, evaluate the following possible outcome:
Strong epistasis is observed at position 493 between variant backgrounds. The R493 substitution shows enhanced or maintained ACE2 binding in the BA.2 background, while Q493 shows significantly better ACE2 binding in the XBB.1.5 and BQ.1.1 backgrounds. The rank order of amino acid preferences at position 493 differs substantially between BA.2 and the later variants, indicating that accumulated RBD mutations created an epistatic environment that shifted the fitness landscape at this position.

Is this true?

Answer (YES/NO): NO